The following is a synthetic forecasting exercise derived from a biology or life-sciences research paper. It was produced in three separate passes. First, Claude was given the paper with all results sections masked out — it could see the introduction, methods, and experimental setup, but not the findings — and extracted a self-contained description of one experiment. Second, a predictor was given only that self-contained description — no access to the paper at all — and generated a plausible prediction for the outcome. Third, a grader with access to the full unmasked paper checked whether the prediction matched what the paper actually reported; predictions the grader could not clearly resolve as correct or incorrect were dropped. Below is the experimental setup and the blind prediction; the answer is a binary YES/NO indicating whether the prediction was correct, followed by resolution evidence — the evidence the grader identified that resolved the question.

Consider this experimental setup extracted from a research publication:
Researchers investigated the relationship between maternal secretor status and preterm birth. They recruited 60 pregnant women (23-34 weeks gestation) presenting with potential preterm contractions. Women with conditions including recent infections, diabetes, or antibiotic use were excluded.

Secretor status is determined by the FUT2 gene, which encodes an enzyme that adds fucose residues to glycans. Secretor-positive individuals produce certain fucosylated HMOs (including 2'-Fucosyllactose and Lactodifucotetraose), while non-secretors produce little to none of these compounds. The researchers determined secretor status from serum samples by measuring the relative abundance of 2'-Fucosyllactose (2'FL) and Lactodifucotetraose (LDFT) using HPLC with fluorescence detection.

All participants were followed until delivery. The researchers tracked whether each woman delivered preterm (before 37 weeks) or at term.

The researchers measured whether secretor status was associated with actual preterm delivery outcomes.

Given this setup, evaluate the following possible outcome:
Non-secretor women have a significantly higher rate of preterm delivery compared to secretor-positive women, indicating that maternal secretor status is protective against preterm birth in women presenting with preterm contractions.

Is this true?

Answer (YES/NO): NO